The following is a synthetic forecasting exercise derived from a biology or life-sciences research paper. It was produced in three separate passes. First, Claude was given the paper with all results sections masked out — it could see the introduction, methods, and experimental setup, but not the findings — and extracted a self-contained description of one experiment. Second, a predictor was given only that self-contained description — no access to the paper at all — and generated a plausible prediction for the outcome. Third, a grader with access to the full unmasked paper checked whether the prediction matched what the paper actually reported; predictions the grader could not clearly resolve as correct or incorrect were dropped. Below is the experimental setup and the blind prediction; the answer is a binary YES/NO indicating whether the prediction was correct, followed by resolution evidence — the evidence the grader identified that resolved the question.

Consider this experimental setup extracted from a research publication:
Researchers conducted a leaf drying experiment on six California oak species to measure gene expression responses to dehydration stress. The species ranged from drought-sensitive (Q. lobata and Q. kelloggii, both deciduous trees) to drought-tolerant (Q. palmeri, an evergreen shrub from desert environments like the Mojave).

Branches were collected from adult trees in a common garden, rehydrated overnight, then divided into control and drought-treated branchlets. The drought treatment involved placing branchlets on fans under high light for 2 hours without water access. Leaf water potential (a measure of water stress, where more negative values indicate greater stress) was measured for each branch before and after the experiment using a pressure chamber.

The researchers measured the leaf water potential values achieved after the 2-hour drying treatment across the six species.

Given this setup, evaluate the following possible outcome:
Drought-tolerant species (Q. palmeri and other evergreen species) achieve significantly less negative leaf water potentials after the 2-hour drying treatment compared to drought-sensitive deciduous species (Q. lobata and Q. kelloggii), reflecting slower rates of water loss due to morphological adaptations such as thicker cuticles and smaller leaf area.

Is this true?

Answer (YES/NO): NO